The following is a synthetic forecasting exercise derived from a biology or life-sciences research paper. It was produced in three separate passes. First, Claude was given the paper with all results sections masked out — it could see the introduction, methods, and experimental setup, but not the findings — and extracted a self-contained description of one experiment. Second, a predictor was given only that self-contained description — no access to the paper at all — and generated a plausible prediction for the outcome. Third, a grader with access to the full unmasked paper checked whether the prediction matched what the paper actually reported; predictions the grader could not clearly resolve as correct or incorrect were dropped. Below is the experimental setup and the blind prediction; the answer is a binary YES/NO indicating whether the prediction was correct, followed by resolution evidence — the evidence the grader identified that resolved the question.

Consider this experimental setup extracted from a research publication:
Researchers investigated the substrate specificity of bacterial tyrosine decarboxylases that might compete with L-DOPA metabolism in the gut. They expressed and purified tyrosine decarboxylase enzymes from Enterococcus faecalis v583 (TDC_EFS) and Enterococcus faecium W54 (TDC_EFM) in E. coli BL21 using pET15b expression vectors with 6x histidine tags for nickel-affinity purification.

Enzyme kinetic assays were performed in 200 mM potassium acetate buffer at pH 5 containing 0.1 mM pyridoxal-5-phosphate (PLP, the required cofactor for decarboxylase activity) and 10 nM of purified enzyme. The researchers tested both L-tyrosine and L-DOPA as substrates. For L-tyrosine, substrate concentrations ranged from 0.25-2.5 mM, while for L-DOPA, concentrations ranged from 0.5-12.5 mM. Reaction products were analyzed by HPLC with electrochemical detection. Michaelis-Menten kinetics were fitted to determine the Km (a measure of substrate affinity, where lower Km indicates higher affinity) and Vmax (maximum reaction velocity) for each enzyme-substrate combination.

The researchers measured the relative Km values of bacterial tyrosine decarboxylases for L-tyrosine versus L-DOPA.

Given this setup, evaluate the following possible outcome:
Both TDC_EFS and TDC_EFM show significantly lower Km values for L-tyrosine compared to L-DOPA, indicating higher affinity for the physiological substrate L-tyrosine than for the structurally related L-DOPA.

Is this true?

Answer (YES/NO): YES